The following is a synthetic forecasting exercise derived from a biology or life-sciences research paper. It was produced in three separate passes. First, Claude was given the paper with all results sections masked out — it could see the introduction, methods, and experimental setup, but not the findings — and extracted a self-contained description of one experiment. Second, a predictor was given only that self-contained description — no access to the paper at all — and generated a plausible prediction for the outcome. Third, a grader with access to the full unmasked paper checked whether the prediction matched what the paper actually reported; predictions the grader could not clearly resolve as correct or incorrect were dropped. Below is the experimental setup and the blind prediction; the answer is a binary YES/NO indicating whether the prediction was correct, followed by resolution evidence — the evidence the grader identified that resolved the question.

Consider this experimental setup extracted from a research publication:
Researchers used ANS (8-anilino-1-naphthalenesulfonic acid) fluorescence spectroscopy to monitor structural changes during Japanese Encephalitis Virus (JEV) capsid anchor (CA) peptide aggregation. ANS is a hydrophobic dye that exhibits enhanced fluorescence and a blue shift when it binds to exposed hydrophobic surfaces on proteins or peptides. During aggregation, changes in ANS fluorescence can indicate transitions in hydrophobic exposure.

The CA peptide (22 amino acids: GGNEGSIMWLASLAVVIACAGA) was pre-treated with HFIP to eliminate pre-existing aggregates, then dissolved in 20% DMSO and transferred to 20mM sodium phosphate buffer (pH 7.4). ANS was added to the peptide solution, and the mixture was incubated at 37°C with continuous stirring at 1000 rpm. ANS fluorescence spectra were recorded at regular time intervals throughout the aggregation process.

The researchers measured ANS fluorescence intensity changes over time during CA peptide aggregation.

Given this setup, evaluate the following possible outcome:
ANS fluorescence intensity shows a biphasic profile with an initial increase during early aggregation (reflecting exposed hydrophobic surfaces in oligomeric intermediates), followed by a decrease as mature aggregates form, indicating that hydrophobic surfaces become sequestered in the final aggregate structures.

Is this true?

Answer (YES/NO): NO